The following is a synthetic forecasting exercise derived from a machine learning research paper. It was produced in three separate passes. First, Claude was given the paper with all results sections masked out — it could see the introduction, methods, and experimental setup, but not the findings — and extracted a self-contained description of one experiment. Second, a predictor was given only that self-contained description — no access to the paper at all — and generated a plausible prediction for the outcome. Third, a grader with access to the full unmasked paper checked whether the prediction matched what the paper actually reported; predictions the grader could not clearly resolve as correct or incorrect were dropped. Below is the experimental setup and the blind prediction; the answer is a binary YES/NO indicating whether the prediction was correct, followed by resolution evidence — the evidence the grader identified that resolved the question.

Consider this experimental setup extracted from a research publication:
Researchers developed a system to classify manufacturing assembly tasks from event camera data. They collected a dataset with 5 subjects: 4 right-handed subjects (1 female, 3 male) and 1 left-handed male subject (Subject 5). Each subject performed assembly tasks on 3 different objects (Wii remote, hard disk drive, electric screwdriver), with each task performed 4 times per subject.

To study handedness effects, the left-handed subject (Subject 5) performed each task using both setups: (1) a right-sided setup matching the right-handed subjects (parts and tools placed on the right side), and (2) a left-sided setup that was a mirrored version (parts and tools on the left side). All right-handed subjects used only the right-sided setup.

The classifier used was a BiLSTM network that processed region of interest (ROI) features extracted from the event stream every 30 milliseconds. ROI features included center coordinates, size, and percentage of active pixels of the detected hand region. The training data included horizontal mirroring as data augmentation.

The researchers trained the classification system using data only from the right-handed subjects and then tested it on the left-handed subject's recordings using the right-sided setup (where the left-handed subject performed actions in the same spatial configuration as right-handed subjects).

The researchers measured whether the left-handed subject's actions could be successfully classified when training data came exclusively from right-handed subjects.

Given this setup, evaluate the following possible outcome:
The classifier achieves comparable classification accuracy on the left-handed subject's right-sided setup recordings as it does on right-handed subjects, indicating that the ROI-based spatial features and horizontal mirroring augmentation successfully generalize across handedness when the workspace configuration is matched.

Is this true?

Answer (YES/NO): YES